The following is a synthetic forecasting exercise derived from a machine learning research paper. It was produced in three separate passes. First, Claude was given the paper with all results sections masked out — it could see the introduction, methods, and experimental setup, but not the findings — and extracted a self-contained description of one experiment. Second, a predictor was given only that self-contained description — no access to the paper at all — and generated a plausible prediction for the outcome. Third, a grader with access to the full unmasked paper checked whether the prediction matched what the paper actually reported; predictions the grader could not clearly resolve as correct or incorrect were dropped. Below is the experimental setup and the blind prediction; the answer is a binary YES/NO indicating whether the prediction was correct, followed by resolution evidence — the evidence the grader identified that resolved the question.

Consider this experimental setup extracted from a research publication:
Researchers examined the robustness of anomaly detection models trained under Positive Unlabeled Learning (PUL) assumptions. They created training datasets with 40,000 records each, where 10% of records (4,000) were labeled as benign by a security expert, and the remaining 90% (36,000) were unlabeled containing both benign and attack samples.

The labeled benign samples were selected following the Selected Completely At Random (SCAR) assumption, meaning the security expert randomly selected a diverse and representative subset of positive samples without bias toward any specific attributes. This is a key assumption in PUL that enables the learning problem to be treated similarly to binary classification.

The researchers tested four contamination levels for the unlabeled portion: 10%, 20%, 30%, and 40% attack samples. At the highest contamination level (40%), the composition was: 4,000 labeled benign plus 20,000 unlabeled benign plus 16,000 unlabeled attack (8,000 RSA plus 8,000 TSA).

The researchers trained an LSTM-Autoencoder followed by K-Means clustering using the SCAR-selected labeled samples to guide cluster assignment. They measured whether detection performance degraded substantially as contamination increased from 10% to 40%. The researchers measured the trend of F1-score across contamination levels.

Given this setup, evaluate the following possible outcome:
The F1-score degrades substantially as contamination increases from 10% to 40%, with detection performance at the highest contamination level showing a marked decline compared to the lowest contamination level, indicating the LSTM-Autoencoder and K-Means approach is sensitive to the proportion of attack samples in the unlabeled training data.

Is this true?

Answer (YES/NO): NO